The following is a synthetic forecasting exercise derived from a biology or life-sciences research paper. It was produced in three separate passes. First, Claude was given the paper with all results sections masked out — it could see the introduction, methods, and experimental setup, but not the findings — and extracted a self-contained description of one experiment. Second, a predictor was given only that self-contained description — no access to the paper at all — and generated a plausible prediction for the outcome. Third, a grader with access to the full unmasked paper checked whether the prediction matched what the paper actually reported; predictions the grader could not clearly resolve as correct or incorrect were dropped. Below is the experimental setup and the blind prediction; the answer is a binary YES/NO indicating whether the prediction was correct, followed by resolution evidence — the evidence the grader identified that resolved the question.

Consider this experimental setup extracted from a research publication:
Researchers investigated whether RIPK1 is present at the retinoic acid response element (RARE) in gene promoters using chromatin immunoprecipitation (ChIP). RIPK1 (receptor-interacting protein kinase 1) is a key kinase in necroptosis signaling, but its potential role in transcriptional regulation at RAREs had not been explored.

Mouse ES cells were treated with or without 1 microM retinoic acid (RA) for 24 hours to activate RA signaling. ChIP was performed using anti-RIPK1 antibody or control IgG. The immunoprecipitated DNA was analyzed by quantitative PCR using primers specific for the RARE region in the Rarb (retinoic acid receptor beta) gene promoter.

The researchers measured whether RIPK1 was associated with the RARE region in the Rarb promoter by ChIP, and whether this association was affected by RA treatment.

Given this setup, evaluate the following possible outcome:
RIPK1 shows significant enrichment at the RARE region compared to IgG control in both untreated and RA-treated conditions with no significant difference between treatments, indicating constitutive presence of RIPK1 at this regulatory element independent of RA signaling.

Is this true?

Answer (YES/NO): NO